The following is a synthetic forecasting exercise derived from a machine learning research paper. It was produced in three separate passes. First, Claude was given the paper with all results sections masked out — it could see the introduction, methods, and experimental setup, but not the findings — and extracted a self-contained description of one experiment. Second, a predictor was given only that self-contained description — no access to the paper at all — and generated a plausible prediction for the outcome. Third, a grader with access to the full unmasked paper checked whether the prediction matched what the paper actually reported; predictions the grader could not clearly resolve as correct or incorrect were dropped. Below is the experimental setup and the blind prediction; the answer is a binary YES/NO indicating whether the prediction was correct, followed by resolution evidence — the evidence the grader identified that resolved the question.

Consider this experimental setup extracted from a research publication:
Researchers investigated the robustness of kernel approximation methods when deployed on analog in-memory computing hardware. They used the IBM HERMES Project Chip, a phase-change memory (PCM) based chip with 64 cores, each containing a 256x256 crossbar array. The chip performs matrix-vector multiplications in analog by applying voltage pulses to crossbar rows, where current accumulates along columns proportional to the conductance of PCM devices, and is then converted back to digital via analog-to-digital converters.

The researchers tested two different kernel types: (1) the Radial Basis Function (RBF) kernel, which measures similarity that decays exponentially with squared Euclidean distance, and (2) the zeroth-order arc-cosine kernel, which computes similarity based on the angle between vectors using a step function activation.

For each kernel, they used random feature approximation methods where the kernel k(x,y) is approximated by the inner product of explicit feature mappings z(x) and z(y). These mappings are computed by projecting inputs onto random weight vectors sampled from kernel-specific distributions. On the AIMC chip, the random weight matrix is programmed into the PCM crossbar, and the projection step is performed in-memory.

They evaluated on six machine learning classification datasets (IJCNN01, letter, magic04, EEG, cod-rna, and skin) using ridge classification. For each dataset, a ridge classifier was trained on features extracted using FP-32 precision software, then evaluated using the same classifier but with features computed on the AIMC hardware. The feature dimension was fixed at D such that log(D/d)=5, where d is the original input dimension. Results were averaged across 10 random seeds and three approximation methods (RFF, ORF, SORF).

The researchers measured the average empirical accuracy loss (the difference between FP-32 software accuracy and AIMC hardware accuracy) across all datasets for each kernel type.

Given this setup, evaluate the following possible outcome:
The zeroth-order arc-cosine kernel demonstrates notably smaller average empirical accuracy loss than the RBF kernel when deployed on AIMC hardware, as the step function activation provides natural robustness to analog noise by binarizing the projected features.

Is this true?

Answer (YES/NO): NO